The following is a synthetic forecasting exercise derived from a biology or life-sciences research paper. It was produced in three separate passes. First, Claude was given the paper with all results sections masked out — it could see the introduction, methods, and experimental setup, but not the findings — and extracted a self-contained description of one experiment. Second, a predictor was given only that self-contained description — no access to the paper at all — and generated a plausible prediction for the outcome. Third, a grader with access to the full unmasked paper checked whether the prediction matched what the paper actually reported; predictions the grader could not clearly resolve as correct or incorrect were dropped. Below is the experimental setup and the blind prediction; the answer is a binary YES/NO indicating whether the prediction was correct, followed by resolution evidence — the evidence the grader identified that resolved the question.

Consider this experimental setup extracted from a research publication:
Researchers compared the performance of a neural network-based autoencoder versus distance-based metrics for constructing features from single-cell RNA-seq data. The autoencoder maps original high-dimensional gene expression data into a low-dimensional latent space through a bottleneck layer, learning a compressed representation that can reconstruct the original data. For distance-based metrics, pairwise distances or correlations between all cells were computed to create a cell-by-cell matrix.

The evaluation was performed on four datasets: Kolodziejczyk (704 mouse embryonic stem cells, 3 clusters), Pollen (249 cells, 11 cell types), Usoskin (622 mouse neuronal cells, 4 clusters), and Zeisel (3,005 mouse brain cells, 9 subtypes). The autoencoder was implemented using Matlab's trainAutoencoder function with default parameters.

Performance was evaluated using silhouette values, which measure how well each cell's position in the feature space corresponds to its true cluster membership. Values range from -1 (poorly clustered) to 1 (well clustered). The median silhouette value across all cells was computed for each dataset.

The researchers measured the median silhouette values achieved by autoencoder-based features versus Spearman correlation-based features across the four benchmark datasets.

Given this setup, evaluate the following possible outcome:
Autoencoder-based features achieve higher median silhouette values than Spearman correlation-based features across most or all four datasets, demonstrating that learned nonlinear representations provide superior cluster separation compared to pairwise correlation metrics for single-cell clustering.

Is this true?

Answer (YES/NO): NO